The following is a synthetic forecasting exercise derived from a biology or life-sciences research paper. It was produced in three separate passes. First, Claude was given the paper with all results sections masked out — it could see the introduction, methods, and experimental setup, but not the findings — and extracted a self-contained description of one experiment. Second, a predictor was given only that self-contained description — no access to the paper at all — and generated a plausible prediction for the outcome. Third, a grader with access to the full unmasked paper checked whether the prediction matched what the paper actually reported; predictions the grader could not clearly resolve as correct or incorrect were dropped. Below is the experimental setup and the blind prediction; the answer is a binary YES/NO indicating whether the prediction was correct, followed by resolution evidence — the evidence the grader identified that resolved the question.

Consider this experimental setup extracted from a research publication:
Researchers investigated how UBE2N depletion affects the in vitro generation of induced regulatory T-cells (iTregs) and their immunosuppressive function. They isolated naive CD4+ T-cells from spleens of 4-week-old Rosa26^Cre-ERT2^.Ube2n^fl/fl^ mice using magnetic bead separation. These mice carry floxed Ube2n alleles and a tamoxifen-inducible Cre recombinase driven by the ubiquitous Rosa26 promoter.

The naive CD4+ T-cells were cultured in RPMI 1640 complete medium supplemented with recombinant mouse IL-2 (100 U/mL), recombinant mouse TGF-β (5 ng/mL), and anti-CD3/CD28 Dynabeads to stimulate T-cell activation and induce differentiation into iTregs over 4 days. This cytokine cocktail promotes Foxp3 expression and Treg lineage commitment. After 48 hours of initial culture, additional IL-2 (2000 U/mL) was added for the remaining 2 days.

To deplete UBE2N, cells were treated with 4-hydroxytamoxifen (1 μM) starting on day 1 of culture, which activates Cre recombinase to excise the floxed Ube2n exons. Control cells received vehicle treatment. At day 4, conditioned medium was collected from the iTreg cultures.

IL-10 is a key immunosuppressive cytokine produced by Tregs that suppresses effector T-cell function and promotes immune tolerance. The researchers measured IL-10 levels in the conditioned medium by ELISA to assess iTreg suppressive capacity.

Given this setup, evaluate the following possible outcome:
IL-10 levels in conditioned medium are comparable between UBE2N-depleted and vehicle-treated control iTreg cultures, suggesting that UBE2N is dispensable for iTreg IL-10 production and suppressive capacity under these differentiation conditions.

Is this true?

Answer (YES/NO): NO